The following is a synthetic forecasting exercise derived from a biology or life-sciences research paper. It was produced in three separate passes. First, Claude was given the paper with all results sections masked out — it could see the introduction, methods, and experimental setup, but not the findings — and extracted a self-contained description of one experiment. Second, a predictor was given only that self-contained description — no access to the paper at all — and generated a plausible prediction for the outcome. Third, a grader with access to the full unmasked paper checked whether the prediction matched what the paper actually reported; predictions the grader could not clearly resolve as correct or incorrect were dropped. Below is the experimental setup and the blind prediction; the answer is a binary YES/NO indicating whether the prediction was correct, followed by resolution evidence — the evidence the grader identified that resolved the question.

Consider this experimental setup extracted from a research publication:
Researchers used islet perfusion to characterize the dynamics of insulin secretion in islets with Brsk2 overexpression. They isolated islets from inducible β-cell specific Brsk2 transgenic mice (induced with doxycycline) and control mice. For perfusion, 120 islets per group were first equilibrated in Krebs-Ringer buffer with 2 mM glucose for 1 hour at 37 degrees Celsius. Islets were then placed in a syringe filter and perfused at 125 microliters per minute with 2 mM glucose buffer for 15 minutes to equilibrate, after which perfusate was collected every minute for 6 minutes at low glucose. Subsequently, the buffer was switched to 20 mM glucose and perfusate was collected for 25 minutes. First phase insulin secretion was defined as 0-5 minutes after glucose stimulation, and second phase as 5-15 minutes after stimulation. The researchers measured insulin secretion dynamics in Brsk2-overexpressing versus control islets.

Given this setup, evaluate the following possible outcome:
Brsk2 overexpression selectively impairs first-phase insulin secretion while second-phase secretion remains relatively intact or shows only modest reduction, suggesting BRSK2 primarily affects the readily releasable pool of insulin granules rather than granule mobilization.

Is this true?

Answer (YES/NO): NO